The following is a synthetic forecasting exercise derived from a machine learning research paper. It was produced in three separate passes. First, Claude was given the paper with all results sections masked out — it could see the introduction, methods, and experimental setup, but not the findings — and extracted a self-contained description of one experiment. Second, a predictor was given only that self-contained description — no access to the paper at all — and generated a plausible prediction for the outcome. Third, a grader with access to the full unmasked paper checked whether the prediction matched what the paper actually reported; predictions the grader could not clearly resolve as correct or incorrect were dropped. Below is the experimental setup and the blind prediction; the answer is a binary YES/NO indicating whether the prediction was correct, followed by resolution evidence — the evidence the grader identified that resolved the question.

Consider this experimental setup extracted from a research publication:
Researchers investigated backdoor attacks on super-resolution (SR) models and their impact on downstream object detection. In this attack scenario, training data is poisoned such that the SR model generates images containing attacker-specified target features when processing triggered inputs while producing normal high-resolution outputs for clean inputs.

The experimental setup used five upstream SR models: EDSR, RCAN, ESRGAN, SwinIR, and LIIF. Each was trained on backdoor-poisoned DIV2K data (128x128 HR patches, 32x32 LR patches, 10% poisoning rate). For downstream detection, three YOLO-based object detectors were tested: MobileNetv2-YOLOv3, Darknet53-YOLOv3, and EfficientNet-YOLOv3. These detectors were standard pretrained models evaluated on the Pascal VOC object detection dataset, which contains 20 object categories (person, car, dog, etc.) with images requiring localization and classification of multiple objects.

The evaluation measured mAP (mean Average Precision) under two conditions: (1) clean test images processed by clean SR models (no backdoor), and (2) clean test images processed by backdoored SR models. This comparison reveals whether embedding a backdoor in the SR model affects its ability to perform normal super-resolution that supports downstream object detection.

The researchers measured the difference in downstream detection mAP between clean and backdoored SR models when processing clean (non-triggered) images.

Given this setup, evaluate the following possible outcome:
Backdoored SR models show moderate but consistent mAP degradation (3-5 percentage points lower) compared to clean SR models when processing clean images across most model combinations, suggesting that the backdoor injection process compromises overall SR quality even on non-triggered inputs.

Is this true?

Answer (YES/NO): NO